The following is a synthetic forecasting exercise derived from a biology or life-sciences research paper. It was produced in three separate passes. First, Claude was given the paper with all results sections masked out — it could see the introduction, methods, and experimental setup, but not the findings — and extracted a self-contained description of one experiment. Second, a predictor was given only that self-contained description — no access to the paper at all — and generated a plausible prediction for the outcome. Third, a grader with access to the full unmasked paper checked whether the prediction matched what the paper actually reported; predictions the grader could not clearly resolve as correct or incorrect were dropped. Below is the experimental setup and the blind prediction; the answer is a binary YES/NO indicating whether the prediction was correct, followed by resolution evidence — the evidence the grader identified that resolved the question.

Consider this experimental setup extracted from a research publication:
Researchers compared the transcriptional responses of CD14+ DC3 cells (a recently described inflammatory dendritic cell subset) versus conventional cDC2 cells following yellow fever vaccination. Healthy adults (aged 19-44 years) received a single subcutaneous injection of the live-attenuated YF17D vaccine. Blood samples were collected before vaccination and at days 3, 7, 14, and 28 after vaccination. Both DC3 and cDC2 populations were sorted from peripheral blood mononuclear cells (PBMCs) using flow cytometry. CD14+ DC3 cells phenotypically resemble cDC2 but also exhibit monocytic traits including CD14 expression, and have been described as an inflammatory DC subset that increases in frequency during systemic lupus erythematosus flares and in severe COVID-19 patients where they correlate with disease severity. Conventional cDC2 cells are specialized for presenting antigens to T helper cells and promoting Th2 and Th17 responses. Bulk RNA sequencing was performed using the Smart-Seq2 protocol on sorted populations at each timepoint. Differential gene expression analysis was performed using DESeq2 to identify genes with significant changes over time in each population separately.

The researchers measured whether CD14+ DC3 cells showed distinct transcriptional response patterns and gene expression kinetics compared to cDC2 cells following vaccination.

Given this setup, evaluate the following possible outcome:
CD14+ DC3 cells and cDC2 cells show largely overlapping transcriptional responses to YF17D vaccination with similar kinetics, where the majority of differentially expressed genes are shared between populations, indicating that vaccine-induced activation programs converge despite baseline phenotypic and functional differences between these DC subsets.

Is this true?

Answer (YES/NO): YES